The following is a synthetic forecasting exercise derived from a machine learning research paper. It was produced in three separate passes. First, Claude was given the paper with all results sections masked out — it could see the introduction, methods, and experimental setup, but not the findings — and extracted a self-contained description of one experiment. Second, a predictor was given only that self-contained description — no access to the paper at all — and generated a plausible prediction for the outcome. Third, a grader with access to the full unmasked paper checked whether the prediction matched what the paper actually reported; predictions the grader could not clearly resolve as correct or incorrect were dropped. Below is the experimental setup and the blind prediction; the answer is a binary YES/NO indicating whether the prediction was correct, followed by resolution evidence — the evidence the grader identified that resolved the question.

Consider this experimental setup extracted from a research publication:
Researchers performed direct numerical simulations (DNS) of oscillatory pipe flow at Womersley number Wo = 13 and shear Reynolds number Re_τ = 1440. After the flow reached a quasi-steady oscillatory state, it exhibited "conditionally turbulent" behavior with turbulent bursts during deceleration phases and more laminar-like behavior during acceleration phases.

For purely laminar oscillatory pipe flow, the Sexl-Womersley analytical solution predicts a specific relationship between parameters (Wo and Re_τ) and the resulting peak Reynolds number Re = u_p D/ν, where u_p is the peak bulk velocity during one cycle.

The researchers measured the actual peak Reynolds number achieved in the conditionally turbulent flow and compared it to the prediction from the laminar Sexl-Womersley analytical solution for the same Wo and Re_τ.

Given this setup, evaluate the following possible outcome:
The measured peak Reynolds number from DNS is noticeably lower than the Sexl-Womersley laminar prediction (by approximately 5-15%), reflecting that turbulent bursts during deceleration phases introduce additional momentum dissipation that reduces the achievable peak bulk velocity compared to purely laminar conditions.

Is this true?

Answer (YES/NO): NO